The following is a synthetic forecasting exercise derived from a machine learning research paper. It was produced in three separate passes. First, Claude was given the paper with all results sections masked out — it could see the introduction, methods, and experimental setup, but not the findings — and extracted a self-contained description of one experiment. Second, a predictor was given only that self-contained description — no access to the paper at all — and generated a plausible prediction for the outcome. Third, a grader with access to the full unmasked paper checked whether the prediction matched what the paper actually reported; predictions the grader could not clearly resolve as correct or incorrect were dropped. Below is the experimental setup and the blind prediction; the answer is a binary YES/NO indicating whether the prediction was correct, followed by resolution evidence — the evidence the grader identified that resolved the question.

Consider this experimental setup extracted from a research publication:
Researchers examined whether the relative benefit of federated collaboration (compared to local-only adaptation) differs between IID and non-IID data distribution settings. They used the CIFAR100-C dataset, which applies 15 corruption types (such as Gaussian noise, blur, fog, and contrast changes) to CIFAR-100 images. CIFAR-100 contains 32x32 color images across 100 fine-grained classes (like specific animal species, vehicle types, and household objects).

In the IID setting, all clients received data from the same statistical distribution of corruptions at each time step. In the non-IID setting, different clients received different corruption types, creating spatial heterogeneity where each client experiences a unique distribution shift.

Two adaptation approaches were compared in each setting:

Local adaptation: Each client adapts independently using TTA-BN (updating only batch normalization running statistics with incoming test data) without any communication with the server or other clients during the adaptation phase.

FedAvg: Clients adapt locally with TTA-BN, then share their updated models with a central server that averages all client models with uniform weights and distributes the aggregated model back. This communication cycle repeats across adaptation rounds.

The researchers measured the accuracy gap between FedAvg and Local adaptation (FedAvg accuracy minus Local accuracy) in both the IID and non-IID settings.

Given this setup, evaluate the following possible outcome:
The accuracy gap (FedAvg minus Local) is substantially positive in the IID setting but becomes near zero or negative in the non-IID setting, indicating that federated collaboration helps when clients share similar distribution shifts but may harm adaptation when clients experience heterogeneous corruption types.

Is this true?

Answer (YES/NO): NO